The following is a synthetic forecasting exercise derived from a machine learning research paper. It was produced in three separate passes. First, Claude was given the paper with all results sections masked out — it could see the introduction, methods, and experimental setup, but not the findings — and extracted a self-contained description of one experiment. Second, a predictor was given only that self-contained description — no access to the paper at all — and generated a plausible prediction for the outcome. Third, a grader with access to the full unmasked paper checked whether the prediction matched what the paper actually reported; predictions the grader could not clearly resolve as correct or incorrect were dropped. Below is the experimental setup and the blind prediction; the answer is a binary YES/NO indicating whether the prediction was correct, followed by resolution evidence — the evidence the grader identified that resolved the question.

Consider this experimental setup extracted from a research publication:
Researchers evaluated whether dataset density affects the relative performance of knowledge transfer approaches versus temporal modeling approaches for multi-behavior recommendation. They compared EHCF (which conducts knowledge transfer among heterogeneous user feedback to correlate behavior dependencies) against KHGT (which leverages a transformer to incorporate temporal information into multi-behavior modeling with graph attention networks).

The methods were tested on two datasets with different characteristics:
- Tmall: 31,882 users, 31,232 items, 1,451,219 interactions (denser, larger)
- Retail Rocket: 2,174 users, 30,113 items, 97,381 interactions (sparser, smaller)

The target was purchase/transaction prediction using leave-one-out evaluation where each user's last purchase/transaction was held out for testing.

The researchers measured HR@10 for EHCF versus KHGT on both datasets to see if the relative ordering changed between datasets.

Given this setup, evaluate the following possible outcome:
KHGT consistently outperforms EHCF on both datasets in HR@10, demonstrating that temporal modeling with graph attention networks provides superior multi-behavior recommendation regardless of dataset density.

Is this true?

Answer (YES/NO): NO